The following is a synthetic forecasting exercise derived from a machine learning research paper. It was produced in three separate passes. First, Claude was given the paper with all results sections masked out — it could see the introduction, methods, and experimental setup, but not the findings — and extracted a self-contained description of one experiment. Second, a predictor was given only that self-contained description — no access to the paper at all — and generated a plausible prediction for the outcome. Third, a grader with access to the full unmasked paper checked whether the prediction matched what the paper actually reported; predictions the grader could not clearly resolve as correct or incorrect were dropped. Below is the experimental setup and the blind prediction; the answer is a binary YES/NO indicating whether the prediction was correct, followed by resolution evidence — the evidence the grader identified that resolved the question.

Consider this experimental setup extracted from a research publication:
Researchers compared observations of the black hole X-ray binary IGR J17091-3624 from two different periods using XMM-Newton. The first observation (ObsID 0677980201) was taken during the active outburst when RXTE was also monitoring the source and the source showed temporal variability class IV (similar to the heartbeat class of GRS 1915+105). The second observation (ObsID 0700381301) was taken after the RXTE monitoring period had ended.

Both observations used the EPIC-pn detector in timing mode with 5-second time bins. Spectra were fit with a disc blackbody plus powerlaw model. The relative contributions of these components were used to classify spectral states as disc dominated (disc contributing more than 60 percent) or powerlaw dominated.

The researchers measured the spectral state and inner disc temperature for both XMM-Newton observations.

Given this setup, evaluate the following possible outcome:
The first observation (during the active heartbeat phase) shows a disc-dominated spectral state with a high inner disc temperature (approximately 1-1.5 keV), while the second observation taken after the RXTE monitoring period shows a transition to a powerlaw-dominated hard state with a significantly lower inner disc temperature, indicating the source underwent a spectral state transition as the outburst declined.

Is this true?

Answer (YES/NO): YES